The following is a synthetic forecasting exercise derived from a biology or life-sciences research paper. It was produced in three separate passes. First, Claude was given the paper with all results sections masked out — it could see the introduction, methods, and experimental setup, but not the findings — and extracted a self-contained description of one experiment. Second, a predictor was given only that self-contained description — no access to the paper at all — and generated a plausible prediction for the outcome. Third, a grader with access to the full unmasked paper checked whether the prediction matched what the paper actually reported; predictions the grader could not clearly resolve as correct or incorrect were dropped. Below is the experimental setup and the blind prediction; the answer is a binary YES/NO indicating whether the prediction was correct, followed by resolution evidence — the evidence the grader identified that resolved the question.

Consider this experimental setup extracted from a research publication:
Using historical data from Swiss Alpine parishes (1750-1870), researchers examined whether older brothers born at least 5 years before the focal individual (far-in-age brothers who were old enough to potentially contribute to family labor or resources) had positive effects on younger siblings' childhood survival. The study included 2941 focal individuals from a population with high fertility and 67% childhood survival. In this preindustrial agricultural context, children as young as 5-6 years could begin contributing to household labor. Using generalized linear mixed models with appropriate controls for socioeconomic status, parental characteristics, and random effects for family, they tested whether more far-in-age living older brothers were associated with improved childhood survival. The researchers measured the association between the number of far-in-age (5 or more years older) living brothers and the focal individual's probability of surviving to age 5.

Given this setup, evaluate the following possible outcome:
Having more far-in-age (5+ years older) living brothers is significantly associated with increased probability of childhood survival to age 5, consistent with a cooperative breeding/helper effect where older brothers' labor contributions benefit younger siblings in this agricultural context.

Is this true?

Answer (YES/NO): NO